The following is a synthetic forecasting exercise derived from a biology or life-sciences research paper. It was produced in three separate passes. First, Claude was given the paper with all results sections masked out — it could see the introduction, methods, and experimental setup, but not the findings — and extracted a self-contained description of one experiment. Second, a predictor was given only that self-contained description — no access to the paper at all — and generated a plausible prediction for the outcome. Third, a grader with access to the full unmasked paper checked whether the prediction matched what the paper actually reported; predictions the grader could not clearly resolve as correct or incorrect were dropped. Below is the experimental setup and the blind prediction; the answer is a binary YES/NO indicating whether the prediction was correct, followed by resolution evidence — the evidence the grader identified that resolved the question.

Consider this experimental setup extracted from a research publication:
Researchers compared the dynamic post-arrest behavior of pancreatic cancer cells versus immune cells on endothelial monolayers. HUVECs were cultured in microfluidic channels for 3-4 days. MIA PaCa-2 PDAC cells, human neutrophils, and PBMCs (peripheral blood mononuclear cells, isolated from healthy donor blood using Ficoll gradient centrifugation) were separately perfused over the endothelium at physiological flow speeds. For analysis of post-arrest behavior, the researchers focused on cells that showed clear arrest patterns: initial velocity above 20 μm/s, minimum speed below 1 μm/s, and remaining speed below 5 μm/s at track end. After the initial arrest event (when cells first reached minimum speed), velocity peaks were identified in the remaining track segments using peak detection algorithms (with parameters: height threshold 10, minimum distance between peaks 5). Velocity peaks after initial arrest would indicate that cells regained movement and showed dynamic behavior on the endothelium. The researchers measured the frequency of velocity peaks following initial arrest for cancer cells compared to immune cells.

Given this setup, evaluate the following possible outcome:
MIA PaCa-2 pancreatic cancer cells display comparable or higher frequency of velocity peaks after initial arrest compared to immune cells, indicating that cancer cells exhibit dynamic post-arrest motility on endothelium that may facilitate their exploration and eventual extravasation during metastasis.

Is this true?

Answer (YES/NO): YES